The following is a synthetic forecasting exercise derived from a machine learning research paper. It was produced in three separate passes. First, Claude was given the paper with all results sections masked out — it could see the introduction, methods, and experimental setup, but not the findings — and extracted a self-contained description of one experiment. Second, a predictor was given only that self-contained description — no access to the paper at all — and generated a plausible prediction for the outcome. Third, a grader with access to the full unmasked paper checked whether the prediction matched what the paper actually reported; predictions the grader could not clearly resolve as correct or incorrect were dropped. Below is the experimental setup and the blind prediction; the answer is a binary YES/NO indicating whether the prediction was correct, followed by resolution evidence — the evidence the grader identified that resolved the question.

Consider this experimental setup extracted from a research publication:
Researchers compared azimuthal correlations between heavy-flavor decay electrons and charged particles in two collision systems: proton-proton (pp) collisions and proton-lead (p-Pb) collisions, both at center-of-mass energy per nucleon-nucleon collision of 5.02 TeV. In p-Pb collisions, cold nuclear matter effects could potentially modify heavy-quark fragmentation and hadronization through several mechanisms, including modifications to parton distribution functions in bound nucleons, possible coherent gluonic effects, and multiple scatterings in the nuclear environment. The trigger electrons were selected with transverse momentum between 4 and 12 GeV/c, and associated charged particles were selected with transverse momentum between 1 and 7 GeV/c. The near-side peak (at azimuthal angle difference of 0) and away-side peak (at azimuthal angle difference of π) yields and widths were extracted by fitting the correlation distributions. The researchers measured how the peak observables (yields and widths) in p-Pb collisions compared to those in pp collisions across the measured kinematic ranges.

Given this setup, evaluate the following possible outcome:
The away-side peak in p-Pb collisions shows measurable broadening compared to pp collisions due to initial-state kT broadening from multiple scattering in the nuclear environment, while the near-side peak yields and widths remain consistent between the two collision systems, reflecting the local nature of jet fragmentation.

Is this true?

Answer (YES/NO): NO